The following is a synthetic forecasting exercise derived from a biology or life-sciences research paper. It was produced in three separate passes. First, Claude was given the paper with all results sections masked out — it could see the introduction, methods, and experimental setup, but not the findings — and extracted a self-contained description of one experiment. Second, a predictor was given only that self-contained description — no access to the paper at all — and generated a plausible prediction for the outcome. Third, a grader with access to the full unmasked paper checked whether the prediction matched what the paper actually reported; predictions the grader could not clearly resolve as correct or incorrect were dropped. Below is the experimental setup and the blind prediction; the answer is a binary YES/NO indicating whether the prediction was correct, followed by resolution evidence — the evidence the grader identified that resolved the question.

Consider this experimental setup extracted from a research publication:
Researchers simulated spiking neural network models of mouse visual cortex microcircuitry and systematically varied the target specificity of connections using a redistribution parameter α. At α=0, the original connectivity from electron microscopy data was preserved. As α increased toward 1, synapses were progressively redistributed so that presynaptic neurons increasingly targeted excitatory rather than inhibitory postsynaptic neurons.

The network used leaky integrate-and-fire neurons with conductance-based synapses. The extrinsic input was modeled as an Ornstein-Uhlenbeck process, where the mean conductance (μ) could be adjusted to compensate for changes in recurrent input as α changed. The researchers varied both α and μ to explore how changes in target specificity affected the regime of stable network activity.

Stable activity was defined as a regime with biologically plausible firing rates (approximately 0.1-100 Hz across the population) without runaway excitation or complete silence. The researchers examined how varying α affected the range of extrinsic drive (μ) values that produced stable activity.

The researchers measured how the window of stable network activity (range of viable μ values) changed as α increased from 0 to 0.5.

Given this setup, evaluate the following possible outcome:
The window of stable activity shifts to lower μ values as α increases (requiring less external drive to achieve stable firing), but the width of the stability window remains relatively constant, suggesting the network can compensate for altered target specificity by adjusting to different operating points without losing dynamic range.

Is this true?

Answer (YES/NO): NO